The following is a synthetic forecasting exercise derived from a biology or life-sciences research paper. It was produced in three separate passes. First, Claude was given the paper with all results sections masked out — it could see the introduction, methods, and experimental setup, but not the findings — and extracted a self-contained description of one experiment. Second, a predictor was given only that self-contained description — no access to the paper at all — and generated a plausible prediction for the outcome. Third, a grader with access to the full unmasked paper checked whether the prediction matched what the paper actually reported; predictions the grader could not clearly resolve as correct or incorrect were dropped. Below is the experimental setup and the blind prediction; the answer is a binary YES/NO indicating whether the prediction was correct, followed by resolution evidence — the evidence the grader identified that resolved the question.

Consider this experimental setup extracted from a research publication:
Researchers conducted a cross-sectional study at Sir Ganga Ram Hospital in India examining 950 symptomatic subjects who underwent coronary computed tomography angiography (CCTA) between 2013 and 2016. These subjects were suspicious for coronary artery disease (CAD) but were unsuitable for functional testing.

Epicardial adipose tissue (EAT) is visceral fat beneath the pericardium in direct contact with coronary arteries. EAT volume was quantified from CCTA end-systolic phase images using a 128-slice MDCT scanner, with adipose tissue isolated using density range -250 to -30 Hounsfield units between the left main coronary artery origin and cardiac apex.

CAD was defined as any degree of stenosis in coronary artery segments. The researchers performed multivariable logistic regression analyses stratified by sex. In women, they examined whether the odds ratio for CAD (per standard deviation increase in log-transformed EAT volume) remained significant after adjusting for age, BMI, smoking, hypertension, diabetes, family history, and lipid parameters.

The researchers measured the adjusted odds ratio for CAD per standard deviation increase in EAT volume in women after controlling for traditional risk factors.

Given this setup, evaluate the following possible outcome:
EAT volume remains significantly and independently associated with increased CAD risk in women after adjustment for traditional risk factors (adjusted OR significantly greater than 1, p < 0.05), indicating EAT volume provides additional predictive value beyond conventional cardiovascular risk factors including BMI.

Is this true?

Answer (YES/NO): NO